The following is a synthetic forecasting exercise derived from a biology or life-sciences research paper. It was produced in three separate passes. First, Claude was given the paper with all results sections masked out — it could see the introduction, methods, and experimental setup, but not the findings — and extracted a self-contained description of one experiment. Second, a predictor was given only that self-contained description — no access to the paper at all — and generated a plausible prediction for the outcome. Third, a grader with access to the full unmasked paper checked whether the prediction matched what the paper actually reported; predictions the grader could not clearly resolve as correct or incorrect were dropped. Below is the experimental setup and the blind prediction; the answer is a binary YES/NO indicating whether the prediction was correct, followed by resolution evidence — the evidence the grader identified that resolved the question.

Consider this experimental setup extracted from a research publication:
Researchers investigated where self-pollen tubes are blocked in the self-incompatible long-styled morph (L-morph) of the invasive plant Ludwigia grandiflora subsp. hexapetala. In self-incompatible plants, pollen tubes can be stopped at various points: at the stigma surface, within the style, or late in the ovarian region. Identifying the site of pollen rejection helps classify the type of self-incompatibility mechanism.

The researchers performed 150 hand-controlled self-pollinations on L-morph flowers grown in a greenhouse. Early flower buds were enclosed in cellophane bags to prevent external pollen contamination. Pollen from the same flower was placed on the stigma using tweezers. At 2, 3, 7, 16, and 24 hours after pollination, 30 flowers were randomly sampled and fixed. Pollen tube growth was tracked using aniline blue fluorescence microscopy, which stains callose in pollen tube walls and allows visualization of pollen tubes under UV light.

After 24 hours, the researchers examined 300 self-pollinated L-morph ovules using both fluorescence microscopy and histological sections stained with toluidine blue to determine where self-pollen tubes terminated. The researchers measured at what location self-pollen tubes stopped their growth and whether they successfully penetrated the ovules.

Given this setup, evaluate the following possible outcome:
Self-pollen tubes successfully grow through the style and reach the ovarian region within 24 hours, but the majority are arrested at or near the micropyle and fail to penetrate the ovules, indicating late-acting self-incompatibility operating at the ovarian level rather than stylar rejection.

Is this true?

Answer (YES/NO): YES